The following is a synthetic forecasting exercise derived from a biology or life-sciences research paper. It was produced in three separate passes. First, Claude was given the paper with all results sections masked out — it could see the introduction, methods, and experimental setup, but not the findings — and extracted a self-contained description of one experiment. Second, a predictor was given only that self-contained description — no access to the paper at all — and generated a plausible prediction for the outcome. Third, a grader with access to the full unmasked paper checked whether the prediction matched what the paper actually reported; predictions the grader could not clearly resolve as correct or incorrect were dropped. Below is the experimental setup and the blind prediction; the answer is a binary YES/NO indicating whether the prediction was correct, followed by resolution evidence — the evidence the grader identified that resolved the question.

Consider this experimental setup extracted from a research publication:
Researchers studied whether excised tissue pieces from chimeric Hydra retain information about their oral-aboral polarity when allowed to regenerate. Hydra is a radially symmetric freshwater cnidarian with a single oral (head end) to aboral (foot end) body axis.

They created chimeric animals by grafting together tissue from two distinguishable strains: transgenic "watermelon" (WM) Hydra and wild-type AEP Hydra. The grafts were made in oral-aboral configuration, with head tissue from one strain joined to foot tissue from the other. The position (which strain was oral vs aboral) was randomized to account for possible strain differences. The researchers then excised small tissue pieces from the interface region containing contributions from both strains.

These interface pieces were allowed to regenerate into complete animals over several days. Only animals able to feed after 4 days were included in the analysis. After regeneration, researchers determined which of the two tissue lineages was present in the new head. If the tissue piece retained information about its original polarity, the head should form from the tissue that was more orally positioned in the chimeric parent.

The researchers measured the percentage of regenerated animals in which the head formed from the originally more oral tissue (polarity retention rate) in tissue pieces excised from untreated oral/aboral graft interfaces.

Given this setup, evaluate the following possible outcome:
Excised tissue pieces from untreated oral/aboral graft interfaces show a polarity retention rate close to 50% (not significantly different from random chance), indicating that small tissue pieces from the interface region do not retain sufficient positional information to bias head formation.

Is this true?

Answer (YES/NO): NO